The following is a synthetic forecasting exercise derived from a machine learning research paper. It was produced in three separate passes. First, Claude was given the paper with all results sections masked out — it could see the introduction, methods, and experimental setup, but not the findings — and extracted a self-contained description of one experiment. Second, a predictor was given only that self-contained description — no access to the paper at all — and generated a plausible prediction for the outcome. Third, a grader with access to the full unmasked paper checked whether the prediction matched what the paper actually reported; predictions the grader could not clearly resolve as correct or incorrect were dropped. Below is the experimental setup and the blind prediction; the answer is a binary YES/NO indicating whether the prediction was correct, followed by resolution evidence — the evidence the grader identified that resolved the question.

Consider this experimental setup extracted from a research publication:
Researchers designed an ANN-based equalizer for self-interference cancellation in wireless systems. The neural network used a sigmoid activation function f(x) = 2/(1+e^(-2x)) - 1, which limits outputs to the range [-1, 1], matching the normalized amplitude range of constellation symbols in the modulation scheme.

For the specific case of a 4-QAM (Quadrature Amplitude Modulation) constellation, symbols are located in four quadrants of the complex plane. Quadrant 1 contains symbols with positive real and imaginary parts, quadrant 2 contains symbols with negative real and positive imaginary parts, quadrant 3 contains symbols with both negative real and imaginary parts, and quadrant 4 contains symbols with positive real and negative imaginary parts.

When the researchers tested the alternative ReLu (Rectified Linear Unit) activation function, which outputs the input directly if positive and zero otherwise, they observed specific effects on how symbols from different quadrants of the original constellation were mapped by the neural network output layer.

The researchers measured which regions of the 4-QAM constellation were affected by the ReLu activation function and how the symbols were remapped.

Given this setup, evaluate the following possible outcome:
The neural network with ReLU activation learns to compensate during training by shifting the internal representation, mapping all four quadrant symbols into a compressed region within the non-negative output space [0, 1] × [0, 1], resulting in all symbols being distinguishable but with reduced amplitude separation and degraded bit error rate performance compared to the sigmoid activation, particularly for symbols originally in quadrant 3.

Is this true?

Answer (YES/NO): NO